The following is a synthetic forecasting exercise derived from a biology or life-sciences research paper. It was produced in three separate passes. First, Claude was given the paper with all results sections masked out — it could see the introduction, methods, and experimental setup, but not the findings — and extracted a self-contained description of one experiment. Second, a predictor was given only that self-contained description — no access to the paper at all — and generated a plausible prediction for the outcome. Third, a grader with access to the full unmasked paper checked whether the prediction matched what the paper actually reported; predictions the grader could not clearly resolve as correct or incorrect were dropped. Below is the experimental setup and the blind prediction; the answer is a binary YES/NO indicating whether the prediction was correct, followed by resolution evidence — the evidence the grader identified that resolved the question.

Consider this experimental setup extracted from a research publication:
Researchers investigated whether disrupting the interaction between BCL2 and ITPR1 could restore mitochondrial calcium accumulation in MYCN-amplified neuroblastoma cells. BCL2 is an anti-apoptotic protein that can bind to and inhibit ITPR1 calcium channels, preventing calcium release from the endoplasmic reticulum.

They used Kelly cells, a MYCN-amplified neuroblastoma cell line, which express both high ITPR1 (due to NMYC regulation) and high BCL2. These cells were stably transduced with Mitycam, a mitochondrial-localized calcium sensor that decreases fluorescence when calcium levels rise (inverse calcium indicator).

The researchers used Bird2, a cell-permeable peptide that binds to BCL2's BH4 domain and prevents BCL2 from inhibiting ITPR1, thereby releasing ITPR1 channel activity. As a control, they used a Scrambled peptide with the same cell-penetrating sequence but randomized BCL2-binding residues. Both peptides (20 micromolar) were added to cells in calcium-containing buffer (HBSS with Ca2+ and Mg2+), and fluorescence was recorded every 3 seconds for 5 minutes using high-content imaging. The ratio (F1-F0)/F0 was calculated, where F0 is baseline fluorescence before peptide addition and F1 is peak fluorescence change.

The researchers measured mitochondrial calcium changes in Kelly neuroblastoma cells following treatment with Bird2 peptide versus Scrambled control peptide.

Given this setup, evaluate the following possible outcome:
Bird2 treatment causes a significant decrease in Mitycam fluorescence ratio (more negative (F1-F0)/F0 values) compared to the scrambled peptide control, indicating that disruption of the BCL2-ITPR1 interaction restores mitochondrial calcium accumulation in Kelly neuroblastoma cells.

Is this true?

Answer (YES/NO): YES